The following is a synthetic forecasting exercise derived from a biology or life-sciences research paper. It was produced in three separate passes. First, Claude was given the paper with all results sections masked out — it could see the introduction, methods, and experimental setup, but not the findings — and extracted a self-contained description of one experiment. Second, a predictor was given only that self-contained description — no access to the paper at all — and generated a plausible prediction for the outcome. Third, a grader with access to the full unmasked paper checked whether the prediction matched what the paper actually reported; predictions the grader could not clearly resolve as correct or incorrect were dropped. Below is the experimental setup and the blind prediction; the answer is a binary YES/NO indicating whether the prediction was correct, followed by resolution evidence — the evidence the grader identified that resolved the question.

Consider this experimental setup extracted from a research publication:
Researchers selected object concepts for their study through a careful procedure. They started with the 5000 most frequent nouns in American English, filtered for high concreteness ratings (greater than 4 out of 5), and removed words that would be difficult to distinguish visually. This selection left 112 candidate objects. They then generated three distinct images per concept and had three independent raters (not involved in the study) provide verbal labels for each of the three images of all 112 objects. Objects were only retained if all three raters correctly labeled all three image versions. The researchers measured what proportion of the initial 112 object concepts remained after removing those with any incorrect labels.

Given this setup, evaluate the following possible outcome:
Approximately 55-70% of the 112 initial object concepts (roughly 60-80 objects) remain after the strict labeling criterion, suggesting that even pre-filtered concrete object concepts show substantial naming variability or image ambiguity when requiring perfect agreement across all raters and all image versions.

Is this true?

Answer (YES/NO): NO